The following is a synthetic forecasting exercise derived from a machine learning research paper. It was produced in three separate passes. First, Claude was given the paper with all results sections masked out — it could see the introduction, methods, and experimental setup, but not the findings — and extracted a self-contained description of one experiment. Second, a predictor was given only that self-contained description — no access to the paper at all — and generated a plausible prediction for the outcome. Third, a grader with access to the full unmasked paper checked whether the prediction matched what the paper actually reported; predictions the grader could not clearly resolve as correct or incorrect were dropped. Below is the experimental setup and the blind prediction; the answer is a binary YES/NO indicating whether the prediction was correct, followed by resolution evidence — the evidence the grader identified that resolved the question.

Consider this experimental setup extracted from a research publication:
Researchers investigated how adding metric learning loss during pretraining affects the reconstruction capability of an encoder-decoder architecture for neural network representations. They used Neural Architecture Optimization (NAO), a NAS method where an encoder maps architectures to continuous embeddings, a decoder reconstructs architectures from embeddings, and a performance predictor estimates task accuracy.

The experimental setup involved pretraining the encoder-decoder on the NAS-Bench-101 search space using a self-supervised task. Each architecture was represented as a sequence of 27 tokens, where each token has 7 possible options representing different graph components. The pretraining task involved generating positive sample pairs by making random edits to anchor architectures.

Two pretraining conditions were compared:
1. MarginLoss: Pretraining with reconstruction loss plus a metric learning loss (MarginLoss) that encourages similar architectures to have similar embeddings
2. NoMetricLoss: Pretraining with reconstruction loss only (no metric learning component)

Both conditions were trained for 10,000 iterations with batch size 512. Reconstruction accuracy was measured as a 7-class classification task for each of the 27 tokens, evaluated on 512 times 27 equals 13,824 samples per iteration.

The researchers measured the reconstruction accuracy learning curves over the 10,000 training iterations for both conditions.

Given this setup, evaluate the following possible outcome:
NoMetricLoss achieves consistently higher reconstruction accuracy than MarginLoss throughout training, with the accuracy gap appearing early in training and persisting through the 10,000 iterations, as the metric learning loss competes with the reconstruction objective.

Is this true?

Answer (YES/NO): NO